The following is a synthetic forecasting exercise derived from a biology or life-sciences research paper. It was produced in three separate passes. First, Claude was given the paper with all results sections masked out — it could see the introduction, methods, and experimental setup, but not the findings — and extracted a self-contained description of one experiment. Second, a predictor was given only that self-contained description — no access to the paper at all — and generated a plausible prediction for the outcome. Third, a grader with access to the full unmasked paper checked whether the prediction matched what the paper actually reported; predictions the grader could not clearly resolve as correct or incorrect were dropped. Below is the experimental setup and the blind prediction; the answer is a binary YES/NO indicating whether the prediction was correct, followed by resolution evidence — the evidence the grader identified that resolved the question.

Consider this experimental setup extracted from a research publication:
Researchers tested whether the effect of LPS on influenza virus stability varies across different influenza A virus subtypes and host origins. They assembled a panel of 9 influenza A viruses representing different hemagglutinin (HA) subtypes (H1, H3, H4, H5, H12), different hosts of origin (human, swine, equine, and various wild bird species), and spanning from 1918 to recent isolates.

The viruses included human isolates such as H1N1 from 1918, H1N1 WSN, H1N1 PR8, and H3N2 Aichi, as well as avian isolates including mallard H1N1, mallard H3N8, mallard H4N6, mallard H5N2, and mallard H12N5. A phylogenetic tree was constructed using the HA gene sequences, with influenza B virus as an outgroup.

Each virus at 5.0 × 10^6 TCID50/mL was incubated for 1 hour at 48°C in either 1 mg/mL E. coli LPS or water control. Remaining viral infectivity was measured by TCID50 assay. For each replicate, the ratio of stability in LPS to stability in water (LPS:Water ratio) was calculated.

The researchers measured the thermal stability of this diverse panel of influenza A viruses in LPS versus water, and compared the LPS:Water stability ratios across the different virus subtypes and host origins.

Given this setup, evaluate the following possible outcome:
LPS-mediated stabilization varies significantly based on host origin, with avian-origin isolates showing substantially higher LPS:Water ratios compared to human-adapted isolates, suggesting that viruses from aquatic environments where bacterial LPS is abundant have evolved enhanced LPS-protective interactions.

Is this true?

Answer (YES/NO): NO